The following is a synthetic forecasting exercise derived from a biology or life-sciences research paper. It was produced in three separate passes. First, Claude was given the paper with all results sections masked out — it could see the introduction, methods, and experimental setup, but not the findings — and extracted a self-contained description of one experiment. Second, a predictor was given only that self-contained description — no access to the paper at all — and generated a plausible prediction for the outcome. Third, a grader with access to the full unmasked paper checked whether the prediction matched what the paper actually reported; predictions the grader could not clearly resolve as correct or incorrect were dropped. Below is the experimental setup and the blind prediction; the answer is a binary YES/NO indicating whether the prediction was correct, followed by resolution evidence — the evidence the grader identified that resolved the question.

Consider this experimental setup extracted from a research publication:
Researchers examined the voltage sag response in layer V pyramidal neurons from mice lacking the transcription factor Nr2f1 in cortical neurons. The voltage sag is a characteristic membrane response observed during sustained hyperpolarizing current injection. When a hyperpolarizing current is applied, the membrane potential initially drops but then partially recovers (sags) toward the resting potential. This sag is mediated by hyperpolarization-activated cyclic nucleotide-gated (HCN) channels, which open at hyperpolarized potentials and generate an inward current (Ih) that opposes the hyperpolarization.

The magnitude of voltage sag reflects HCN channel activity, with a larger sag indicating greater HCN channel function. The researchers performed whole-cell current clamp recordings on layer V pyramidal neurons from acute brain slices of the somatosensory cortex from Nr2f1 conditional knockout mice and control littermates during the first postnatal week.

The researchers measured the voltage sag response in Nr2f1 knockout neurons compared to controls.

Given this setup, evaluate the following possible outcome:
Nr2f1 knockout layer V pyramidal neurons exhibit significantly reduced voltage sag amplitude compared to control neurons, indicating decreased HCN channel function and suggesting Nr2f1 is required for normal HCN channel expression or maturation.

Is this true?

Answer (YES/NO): YES